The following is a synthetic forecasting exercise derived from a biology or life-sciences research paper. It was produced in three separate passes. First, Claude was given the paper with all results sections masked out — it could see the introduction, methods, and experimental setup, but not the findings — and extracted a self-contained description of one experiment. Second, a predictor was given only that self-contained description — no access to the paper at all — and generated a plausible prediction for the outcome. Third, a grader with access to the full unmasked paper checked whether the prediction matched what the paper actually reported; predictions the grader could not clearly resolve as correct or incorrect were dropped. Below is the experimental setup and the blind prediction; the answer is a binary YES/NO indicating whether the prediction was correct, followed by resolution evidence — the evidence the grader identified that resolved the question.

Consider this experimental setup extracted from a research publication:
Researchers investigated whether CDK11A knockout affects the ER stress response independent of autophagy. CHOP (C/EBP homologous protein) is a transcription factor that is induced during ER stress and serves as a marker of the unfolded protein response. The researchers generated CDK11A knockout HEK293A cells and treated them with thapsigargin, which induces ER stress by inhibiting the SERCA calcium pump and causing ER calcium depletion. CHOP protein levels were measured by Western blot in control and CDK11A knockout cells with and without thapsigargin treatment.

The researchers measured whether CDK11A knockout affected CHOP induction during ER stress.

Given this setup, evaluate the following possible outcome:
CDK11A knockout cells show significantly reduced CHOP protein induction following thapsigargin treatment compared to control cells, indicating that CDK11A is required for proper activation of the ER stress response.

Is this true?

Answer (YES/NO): NO